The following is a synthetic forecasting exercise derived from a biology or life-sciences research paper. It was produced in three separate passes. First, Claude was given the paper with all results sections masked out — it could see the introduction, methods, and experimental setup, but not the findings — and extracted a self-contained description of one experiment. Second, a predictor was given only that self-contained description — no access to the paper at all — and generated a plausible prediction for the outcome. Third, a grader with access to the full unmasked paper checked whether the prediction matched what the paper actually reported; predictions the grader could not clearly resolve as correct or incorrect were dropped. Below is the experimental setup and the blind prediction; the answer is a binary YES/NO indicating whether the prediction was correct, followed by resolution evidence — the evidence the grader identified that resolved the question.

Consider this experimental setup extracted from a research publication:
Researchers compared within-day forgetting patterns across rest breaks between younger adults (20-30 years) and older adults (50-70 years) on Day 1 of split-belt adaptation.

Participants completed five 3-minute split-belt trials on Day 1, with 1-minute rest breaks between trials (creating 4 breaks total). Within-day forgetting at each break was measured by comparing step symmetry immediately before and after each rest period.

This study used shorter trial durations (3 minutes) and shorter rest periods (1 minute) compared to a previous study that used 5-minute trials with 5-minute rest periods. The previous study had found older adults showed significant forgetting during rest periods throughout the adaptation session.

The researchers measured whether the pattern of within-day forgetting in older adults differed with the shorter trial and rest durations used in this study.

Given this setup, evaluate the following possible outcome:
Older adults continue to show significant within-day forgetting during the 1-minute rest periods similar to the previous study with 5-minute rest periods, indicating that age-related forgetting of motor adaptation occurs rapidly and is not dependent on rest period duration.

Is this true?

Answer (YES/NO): NO